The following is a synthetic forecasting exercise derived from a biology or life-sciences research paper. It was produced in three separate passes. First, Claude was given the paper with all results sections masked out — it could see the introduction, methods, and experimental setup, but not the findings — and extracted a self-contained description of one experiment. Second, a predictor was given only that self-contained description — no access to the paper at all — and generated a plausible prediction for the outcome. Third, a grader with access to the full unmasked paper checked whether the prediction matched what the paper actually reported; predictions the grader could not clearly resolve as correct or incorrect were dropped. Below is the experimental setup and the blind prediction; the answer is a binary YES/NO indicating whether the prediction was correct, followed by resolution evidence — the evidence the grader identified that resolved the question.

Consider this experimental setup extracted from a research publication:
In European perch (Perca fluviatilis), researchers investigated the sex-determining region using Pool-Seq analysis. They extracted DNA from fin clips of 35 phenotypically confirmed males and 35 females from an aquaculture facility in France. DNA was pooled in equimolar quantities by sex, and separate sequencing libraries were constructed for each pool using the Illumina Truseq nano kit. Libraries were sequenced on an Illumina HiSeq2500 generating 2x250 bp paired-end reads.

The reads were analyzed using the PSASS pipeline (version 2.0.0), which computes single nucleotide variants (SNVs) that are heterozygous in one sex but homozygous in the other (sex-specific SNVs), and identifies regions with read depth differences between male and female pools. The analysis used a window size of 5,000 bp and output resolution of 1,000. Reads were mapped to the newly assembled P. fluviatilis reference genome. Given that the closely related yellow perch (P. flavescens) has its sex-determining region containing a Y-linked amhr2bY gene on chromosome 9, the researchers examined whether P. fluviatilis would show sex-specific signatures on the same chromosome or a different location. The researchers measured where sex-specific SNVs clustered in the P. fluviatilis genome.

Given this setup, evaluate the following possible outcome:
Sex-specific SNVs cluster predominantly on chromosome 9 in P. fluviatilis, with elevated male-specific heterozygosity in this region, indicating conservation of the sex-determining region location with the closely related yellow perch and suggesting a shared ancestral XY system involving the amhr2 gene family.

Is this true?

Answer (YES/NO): NO